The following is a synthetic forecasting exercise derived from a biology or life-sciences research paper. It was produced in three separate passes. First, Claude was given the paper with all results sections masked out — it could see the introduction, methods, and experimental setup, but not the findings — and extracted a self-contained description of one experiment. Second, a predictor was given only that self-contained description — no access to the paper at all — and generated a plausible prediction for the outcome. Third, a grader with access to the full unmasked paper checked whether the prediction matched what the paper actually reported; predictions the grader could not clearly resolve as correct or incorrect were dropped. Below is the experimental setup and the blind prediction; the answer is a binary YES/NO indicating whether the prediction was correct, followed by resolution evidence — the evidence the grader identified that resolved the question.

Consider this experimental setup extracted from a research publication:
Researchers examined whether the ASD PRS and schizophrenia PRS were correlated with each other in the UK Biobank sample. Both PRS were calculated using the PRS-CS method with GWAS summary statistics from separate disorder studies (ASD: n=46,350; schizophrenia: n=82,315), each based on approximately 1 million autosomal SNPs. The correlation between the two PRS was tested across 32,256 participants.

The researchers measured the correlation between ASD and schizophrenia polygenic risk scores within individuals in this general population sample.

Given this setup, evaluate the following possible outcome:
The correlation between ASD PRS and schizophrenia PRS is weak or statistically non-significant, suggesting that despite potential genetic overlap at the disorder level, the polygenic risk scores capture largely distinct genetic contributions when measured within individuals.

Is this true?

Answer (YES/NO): NO